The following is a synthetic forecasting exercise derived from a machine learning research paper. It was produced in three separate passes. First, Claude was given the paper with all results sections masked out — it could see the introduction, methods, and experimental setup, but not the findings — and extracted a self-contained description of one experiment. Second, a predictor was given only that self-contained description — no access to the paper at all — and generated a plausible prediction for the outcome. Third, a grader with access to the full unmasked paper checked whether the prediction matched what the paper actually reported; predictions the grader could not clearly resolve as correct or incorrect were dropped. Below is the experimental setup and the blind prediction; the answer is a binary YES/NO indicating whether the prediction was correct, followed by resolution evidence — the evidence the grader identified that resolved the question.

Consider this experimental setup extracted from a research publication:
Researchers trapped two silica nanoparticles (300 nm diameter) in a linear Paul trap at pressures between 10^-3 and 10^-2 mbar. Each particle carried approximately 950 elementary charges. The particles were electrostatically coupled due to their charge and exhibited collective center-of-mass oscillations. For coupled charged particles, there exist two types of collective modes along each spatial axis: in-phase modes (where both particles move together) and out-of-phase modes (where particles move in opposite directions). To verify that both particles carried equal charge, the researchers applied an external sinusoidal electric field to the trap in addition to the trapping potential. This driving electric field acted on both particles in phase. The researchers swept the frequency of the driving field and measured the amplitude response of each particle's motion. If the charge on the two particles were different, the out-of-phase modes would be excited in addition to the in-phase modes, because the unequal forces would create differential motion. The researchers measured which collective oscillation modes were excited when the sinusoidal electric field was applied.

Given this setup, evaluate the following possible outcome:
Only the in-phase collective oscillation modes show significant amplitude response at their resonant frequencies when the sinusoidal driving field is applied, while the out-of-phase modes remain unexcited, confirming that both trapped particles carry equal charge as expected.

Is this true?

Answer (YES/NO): YES